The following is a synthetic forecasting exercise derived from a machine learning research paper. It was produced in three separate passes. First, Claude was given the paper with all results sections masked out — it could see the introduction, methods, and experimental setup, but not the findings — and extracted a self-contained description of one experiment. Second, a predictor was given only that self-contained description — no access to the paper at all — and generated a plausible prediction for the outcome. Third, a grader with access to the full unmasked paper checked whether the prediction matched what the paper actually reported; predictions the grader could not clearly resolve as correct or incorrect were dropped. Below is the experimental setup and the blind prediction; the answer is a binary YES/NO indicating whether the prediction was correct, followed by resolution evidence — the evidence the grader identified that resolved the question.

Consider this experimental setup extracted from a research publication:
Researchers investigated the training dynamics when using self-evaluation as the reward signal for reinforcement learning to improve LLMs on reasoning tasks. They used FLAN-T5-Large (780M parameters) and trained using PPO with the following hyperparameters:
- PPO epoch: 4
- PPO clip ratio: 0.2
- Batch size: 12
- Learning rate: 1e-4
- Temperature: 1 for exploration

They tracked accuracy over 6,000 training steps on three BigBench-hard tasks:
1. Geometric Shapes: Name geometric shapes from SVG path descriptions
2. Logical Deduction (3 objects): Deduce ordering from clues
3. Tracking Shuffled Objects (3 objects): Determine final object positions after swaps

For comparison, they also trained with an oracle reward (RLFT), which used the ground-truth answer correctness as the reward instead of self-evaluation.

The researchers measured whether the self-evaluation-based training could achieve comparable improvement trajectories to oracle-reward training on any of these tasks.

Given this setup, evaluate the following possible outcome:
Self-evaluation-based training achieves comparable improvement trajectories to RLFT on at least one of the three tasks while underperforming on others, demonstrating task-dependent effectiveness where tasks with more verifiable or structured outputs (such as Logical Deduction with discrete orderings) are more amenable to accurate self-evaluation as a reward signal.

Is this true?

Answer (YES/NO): NO